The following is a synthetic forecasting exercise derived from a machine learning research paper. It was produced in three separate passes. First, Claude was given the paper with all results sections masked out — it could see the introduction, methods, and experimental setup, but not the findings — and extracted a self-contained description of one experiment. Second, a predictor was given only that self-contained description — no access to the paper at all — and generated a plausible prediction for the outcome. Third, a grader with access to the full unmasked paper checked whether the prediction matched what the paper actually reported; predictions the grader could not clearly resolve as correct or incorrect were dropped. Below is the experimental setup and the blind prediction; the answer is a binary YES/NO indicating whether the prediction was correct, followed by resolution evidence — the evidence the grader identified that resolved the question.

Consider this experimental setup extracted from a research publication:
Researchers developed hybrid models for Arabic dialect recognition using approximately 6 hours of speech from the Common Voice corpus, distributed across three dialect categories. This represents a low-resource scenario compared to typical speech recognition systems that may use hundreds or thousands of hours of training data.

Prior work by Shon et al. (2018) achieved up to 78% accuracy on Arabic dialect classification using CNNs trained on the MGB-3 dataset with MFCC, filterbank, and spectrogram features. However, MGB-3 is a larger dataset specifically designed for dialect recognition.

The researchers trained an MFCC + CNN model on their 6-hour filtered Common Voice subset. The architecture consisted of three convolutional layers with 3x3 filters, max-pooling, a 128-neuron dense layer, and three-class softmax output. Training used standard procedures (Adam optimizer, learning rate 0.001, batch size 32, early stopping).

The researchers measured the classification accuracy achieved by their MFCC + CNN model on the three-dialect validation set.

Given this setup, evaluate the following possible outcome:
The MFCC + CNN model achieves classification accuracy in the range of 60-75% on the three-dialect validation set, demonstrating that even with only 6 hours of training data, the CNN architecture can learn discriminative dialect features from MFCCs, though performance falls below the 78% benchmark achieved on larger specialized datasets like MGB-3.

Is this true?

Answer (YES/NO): NO